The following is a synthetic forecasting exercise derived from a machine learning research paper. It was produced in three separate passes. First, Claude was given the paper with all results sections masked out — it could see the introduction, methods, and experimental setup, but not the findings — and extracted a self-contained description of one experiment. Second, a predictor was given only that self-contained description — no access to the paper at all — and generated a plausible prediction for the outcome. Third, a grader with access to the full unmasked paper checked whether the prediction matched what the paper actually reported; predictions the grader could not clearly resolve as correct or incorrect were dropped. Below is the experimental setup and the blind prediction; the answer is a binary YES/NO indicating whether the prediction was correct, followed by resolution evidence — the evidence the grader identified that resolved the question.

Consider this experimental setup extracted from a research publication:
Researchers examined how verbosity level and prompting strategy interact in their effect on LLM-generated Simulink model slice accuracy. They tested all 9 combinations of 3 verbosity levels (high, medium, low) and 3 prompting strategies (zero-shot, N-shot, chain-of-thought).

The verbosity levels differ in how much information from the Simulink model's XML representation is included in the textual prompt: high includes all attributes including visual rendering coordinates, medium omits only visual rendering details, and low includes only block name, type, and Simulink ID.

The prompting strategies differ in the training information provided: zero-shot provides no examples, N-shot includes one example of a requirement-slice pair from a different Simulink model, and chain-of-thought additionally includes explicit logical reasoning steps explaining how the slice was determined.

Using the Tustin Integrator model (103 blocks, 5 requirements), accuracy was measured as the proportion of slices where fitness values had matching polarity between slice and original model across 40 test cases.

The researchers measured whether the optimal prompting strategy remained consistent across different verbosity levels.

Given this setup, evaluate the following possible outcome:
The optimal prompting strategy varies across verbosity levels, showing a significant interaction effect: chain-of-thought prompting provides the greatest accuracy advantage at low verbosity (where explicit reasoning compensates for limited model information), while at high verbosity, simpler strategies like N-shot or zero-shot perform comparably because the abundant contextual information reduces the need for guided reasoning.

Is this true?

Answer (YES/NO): NO